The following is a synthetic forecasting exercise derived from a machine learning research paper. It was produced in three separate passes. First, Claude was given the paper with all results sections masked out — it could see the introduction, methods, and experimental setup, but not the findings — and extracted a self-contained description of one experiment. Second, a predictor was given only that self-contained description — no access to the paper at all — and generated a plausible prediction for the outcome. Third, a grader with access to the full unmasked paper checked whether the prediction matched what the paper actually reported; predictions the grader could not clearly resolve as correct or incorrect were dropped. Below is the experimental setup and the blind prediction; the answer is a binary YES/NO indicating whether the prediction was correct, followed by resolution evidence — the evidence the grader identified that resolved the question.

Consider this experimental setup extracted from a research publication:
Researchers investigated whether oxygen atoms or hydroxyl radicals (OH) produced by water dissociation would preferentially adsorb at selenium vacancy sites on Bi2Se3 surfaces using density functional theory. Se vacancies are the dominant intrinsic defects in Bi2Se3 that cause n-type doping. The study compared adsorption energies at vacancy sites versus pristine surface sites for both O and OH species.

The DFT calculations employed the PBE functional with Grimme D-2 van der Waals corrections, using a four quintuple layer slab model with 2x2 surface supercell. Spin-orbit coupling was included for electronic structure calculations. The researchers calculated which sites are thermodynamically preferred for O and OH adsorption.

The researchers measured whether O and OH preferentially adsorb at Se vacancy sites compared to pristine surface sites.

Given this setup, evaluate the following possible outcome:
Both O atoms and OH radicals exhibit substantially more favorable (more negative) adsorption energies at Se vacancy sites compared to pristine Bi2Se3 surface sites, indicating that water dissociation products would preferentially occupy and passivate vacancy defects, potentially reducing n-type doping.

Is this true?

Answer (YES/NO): NO